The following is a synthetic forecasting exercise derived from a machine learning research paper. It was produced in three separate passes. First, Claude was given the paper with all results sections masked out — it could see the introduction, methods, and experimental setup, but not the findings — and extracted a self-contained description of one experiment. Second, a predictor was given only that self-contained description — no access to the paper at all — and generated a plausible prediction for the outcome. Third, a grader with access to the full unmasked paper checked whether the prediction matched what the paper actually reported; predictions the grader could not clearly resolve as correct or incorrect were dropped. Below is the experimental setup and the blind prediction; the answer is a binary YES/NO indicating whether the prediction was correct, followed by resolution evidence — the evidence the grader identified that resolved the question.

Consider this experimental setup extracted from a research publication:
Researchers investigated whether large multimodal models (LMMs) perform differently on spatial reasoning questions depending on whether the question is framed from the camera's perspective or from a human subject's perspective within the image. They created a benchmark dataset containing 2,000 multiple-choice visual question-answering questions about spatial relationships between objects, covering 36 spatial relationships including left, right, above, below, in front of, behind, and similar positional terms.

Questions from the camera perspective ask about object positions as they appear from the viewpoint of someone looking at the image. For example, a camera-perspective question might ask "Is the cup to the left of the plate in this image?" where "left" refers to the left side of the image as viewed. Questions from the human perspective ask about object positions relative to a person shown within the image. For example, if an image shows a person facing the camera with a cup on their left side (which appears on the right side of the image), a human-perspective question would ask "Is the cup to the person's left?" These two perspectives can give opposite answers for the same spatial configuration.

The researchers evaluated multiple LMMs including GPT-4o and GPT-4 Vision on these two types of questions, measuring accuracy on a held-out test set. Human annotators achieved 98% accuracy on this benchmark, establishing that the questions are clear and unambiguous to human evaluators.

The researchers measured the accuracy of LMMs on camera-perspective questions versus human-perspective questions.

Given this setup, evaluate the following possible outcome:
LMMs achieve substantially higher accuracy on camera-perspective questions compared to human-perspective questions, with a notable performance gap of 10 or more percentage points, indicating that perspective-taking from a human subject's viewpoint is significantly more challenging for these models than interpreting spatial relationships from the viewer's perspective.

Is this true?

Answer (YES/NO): YES